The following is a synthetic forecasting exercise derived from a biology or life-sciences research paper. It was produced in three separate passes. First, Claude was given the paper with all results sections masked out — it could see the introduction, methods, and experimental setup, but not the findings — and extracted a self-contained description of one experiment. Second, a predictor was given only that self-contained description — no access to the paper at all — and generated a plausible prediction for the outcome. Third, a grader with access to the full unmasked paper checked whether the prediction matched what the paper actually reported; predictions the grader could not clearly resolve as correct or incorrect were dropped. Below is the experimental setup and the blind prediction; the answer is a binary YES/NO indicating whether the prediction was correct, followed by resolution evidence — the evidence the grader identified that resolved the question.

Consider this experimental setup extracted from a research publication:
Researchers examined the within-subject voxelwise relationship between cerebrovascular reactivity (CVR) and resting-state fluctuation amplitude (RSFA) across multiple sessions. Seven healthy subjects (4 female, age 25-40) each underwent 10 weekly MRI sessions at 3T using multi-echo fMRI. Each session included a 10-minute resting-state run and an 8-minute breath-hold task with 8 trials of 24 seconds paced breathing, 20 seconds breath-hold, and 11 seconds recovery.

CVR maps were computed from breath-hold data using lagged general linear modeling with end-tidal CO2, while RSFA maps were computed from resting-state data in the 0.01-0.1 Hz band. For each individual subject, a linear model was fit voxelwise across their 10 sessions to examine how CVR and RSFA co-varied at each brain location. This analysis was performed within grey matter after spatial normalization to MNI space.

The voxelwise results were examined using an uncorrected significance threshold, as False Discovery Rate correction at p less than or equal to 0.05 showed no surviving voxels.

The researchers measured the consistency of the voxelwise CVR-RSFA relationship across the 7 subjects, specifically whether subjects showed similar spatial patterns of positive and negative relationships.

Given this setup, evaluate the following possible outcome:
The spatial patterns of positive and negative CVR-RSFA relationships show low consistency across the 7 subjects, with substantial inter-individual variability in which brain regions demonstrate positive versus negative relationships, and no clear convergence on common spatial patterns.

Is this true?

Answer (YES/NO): NO